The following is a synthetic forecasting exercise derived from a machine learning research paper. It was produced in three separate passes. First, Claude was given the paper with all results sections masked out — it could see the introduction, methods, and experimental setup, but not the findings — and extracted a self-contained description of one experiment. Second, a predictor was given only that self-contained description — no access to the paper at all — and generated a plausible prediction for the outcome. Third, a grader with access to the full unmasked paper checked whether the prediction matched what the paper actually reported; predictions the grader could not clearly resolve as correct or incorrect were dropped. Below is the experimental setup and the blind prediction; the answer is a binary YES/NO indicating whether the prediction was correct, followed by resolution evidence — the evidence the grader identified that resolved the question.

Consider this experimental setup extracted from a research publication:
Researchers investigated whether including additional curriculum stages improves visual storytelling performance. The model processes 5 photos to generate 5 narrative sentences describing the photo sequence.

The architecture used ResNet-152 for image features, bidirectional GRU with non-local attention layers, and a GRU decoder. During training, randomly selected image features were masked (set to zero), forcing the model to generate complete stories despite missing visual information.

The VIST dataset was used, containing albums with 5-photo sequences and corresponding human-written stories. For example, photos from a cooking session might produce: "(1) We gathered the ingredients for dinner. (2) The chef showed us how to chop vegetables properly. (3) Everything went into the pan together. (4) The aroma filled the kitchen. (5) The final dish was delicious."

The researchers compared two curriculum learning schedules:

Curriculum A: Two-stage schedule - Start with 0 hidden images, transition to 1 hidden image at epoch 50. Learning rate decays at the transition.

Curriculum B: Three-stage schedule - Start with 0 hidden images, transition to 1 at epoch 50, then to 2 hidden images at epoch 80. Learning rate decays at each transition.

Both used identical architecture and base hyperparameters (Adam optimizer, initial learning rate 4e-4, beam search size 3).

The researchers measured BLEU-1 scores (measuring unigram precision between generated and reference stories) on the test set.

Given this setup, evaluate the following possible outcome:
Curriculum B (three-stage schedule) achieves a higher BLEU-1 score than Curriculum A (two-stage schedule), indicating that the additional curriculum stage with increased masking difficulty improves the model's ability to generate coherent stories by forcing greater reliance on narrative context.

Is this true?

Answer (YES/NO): YES